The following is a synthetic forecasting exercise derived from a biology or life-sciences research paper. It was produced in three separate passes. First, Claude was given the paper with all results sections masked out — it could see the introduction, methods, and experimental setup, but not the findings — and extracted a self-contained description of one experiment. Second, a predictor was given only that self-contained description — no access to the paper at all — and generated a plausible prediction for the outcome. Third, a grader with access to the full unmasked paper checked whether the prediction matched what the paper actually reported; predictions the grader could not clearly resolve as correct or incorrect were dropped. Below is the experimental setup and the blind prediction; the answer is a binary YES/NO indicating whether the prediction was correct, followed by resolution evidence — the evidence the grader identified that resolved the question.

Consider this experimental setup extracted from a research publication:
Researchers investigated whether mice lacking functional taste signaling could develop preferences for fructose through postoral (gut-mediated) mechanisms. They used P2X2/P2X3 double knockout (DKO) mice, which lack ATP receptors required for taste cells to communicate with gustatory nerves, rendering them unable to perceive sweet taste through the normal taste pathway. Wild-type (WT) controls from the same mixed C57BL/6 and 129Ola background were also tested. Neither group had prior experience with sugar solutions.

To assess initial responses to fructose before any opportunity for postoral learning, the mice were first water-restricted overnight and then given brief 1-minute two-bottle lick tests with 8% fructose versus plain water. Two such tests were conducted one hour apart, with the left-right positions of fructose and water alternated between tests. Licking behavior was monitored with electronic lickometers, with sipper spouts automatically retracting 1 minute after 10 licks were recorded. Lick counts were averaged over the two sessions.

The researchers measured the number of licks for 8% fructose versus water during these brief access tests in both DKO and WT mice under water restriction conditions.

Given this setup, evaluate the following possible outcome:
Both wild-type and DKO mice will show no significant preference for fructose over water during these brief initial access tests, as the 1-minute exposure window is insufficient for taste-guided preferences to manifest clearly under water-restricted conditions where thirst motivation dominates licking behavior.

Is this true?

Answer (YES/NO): YES